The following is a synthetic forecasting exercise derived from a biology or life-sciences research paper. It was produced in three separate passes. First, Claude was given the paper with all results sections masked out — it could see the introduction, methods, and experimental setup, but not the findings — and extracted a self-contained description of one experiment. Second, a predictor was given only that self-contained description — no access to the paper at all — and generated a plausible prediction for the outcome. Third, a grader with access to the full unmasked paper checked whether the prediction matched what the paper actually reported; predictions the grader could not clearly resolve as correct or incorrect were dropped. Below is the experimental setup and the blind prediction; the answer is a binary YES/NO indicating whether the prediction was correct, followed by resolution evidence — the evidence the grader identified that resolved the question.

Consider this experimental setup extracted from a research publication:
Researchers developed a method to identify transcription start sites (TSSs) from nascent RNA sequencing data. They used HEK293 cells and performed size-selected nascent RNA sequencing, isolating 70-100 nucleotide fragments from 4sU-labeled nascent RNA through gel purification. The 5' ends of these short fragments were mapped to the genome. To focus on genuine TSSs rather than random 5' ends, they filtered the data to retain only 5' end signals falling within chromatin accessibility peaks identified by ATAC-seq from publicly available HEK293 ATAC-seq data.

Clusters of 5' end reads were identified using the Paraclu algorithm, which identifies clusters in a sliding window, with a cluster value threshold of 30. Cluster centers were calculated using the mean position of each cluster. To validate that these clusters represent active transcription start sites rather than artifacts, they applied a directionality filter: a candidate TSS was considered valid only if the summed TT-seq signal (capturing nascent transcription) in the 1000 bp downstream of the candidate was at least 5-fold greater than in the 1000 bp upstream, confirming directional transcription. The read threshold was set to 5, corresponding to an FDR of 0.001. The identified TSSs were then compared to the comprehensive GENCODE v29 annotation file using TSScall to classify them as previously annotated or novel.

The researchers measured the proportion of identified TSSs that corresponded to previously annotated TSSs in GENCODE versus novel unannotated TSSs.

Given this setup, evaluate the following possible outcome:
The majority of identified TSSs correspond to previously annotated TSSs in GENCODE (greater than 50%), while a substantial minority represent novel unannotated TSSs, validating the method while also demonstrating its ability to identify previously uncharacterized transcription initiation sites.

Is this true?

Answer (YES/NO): YES